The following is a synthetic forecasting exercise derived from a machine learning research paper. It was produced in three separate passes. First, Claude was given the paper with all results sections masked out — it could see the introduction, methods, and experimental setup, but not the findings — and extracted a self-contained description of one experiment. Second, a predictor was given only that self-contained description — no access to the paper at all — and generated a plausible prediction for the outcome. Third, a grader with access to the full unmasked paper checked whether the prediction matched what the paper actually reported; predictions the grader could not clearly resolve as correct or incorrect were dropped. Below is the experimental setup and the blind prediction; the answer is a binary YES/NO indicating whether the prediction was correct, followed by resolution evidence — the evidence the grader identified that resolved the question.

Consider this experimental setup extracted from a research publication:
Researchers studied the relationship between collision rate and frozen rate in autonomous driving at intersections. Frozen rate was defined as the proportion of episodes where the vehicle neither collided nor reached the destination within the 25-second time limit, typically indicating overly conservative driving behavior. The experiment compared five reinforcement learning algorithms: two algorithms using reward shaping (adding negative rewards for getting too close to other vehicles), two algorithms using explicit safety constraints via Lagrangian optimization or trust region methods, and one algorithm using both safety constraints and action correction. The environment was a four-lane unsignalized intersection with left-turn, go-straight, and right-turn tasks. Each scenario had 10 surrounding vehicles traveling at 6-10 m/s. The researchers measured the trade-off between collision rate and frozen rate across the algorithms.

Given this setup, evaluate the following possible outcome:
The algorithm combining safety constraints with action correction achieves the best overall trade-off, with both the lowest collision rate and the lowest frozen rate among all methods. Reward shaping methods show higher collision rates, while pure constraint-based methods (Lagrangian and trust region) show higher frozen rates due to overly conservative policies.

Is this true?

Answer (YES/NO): NO